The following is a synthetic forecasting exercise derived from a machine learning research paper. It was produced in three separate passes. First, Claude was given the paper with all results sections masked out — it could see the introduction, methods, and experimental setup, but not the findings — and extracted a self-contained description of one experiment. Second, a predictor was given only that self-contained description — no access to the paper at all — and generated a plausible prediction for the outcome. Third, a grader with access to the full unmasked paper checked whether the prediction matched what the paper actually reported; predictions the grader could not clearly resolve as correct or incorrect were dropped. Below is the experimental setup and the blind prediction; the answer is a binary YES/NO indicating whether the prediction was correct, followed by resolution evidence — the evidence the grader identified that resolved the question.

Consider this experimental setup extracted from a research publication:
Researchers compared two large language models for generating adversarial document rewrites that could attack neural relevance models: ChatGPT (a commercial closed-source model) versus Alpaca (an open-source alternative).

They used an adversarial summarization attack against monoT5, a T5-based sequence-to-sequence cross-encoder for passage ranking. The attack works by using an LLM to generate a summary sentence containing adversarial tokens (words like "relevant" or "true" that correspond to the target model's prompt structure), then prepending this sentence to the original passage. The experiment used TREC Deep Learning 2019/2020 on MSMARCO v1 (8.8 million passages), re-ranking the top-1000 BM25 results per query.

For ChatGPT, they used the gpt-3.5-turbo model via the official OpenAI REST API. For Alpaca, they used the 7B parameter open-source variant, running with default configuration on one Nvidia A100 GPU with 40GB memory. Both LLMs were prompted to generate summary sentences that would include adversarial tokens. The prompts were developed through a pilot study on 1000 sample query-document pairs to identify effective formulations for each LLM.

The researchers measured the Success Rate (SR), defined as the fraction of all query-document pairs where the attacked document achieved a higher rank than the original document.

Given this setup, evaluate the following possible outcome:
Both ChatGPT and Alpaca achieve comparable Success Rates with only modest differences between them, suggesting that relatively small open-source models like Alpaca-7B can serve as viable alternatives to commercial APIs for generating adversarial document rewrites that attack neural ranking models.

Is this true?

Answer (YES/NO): NO